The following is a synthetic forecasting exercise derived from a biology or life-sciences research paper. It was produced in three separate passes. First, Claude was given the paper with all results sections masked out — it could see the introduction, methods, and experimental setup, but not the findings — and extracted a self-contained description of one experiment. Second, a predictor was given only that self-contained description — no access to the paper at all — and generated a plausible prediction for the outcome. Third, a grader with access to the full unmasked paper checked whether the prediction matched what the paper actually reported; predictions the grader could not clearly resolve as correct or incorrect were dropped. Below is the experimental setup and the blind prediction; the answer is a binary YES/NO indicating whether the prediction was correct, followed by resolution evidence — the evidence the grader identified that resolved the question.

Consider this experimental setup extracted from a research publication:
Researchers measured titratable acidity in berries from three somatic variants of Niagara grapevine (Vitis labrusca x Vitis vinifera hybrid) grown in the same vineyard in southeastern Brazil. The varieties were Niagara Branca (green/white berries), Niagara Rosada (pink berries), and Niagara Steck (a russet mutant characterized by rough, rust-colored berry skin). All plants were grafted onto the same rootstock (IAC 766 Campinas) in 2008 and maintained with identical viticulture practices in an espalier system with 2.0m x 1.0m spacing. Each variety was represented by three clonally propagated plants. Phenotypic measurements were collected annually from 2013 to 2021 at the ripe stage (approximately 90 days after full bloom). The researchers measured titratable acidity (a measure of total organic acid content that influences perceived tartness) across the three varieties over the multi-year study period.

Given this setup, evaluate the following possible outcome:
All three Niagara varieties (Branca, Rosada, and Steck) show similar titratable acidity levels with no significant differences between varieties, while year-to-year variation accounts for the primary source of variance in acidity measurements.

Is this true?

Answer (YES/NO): NO